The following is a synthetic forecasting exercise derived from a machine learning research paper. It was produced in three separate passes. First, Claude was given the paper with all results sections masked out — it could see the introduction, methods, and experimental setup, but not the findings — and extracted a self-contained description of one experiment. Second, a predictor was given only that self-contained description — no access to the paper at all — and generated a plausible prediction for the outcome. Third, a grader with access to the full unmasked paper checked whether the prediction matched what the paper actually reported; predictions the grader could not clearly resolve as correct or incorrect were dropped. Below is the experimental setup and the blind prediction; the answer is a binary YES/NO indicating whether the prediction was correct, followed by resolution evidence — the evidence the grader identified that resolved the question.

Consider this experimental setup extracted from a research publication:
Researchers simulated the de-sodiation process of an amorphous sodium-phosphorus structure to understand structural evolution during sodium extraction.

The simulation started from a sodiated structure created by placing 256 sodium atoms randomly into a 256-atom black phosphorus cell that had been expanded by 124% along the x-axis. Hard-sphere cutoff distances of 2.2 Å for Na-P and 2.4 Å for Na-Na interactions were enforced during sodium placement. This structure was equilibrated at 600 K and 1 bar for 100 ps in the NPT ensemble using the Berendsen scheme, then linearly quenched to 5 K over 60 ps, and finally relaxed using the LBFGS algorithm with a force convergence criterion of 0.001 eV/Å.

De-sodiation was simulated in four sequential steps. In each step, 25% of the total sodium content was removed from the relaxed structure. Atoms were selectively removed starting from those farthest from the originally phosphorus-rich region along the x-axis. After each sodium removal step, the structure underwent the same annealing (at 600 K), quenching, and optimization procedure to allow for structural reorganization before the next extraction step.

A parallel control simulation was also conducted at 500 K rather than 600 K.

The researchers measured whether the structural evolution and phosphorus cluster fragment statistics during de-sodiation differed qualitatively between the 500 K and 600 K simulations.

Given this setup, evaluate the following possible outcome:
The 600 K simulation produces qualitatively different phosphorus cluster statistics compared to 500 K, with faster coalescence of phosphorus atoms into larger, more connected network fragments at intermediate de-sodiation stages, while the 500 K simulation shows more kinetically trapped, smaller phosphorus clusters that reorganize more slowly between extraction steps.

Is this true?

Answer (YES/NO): NO